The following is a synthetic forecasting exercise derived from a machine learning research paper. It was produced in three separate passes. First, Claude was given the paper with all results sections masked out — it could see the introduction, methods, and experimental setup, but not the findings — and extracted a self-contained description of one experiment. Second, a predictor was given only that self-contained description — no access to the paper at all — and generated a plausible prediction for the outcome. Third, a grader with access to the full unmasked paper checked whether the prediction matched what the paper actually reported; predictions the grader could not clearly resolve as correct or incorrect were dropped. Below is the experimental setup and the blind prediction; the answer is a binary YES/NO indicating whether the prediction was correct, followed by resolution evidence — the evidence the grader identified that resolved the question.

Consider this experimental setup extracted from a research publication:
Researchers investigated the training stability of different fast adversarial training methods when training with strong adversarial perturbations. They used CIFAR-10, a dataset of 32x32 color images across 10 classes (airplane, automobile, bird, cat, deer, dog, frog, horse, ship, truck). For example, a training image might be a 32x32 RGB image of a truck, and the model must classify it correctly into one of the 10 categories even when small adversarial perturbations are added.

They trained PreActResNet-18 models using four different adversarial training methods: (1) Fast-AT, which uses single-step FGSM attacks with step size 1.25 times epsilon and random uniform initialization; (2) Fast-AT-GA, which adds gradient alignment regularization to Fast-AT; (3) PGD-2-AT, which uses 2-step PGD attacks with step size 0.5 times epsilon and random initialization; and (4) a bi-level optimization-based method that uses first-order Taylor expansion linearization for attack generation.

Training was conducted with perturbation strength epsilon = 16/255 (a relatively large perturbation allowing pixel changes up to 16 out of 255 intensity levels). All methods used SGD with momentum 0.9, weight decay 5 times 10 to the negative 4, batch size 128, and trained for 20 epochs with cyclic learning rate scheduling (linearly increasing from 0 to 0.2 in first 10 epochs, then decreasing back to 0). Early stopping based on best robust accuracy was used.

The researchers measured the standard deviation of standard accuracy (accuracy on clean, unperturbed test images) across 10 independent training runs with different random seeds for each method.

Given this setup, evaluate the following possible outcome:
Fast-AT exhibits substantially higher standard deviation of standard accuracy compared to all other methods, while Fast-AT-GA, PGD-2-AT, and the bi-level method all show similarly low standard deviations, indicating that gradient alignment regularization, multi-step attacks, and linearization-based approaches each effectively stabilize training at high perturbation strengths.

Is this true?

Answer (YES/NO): NO